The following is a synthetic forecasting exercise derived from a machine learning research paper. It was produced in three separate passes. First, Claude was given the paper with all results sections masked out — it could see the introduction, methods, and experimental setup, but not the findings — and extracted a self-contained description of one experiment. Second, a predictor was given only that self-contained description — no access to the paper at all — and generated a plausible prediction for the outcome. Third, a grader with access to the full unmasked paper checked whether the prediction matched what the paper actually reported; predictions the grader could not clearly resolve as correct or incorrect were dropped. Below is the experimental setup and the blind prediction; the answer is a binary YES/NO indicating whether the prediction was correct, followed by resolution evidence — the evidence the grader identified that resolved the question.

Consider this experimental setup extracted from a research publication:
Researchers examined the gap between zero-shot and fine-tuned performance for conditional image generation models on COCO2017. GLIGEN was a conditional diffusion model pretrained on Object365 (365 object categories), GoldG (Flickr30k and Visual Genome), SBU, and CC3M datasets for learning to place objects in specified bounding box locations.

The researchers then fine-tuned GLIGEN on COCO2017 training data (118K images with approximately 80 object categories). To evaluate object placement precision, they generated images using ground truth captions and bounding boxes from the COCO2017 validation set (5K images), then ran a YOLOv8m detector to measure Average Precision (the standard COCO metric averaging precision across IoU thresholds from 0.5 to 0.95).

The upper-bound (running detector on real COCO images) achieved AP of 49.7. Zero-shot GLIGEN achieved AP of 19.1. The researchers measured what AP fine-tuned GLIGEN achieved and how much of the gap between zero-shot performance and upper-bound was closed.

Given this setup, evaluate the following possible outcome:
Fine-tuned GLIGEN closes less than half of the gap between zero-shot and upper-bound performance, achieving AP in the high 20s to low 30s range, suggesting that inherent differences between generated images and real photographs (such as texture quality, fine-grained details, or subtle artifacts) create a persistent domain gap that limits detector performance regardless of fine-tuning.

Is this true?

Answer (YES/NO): YES